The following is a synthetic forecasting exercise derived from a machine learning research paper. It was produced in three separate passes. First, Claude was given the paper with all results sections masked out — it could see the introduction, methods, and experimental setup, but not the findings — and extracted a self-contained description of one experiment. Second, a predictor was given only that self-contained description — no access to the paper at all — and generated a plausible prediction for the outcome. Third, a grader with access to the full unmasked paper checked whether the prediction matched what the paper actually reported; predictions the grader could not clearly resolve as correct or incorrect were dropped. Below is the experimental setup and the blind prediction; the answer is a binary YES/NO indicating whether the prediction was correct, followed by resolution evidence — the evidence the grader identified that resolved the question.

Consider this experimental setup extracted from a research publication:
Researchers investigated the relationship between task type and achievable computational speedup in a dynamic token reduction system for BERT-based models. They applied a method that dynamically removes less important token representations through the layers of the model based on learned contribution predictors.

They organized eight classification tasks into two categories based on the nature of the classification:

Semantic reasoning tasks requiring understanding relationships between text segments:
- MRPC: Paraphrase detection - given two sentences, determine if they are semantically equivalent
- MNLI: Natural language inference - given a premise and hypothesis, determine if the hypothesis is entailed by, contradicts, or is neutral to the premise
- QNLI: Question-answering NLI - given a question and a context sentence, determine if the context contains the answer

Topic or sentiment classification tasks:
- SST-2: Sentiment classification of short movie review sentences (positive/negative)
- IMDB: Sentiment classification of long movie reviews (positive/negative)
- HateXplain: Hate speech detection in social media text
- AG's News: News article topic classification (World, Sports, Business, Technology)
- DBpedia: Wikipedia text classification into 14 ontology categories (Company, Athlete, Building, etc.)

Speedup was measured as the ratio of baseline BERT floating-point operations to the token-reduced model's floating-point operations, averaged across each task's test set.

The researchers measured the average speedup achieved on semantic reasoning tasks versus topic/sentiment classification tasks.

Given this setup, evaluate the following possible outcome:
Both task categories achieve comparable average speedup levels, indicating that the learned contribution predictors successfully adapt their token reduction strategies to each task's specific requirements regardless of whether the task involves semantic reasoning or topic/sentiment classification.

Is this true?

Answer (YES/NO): NO